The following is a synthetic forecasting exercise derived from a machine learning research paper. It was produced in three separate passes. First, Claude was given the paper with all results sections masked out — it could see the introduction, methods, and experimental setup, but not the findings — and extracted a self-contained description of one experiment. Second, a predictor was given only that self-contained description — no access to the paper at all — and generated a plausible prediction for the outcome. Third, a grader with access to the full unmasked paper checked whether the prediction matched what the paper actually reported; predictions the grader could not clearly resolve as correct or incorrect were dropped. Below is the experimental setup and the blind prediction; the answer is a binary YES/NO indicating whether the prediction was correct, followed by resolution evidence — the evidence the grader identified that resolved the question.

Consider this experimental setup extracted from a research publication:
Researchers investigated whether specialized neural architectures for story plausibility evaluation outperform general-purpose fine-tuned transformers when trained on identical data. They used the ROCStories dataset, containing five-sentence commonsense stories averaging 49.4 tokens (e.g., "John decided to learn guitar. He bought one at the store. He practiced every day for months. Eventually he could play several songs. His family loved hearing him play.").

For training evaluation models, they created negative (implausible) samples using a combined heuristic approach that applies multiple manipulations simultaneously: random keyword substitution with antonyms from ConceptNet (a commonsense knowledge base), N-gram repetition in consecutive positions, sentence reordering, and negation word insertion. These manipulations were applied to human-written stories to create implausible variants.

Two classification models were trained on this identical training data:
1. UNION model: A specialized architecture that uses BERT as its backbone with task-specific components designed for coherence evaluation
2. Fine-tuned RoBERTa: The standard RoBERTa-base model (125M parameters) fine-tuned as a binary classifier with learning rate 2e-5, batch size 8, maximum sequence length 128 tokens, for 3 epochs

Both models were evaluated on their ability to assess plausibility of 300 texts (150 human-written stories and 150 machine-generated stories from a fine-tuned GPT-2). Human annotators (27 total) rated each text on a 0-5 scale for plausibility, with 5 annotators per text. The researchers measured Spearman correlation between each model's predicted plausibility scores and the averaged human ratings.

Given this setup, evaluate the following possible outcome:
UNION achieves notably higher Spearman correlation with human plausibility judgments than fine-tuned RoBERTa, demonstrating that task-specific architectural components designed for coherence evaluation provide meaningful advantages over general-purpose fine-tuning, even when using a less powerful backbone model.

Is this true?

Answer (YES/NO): NO